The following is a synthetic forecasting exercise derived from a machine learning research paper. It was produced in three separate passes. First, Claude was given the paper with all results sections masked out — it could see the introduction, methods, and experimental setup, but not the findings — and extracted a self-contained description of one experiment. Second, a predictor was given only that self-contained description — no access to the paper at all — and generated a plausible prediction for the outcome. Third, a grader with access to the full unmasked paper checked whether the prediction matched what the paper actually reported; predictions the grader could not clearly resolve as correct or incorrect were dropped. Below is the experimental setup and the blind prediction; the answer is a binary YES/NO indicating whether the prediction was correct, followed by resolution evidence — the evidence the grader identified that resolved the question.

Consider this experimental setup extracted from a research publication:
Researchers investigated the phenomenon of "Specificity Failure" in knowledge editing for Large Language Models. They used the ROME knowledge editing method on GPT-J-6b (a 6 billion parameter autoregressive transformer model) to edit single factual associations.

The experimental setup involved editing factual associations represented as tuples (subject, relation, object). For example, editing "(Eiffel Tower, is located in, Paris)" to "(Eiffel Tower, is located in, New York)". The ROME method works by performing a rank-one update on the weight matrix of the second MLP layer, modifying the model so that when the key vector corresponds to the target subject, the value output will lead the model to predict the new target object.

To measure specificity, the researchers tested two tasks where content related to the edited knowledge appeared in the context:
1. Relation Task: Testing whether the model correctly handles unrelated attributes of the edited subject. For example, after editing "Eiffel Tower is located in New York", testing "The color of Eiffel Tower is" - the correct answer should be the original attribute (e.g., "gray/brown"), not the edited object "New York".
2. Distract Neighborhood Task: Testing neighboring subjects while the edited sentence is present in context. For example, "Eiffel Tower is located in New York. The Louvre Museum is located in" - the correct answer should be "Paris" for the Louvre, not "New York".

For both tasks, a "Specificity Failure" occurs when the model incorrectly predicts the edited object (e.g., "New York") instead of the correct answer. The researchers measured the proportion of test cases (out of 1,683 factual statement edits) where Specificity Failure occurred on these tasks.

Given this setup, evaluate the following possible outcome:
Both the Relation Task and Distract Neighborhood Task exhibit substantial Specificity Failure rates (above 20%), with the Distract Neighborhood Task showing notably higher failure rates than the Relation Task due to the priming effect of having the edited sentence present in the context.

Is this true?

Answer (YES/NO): NO